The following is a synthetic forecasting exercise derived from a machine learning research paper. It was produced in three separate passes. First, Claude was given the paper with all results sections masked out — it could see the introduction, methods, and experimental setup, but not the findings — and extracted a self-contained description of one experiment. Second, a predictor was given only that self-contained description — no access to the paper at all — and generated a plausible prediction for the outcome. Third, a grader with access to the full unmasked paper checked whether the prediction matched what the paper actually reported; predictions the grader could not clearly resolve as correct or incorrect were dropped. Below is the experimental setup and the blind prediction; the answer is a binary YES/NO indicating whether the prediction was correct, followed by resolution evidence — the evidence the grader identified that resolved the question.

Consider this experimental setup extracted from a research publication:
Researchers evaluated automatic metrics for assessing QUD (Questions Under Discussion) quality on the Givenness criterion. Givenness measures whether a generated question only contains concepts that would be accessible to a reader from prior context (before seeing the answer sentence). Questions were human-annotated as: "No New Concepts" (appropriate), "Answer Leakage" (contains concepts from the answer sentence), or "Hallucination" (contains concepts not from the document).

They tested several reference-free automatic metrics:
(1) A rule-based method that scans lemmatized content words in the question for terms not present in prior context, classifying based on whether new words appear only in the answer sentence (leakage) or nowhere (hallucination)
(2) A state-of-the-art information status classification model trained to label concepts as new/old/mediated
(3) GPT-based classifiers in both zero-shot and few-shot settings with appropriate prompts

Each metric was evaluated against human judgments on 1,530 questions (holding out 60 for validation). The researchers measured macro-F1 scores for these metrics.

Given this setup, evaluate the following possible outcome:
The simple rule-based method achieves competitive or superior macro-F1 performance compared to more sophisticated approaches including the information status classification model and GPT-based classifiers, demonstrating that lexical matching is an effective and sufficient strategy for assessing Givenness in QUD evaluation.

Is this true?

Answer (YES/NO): YES